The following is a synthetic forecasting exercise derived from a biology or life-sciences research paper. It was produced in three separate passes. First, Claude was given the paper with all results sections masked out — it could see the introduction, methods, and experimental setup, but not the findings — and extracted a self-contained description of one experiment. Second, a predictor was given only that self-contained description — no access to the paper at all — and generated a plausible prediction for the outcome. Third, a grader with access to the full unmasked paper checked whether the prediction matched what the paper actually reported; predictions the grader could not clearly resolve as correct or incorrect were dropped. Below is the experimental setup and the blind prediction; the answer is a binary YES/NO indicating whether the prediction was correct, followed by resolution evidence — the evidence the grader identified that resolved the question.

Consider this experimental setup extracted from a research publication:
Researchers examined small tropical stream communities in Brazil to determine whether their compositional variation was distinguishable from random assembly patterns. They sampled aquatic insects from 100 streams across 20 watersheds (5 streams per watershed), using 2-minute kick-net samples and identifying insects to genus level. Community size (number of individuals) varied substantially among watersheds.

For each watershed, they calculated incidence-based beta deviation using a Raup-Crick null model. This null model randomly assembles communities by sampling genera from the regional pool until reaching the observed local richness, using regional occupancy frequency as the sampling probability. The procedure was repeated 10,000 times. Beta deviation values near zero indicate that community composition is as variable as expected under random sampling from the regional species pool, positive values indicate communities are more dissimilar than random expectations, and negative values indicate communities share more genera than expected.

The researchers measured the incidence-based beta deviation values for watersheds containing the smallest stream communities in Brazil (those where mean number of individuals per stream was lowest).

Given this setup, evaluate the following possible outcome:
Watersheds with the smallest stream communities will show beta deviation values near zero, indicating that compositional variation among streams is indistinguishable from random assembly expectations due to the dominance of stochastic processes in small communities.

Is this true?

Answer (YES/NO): YES